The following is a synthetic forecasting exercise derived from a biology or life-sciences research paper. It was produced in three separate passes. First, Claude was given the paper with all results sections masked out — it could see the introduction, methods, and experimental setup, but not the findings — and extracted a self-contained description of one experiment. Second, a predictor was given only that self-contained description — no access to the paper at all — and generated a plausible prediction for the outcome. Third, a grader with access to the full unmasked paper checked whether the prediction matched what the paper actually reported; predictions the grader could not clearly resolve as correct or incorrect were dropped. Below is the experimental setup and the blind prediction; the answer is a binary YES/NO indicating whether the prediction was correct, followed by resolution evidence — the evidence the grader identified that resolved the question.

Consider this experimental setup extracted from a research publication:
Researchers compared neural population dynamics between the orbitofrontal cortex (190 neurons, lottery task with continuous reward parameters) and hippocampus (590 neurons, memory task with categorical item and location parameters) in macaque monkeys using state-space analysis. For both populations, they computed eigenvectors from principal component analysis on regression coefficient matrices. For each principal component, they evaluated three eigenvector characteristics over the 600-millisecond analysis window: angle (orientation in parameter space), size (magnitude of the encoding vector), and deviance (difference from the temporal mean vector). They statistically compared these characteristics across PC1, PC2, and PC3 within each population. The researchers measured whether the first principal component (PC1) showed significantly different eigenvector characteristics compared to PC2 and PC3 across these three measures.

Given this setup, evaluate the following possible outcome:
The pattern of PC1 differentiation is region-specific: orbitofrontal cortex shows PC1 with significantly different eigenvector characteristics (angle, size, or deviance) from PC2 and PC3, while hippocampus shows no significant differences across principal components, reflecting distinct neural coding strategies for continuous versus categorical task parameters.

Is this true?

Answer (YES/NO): NO